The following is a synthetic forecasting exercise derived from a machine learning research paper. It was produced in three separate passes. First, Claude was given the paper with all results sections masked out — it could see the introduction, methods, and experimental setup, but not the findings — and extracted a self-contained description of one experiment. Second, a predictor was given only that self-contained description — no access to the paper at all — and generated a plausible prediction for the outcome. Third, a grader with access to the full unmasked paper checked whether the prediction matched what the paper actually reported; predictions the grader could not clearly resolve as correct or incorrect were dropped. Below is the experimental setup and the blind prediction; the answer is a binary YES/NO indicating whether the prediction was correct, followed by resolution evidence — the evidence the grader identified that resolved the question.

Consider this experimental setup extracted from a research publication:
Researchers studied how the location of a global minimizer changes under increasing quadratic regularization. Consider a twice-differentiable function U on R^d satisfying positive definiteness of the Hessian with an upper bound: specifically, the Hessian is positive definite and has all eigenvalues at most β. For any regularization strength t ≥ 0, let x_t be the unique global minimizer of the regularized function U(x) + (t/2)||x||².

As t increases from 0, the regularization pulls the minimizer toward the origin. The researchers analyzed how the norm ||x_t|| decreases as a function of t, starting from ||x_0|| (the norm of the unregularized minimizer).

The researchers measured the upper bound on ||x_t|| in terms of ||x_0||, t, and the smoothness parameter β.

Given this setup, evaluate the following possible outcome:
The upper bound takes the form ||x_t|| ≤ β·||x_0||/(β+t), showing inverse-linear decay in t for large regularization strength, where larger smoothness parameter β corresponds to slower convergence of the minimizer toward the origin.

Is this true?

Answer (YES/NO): YES